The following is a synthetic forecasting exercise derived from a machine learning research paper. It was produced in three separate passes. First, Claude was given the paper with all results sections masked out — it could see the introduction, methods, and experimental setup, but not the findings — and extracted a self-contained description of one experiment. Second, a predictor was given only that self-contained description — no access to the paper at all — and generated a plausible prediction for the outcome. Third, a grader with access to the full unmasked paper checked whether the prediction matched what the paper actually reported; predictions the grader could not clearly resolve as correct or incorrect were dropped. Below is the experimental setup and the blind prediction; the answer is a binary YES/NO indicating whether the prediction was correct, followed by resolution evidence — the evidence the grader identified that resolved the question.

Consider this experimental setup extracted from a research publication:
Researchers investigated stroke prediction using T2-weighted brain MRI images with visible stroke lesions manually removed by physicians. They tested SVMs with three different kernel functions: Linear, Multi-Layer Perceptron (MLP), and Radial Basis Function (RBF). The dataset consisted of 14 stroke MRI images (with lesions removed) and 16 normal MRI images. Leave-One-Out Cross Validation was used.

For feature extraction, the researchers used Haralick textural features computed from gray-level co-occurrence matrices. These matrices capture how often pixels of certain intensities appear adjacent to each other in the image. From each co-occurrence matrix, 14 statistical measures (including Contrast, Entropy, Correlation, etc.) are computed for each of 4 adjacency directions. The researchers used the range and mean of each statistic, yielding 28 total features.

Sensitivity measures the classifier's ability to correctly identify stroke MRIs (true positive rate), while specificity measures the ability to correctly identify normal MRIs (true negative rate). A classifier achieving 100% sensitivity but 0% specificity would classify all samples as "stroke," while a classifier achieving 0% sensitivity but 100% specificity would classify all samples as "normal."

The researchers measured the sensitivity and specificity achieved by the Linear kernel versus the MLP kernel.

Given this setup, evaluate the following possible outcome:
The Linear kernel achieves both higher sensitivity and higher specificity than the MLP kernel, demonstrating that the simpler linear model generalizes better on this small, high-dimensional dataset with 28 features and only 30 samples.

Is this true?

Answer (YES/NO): NO